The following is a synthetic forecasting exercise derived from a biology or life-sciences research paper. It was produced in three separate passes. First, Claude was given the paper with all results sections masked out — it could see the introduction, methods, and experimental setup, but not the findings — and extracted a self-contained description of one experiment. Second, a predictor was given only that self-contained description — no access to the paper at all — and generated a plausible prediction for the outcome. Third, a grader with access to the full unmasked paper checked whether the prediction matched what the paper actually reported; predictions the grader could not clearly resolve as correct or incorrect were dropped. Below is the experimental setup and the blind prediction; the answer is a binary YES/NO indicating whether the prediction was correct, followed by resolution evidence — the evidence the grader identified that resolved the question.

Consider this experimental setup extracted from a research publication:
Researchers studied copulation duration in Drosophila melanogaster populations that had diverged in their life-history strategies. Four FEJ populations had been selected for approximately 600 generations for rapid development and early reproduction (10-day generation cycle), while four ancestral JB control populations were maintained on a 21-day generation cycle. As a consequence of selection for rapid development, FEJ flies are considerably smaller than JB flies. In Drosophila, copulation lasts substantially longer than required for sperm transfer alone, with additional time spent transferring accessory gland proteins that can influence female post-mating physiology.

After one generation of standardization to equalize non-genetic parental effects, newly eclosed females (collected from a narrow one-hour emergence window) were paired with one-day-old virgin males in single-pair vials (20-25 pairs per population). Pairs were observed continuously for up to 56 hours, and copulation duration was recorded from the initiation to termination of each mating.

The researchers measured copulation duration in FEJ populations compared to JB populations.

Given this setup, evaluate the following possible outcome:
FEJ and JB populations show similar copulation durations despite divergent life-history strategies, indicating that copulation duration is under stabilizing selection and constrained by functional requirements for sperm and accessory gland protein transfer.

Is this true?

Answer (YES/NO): NO